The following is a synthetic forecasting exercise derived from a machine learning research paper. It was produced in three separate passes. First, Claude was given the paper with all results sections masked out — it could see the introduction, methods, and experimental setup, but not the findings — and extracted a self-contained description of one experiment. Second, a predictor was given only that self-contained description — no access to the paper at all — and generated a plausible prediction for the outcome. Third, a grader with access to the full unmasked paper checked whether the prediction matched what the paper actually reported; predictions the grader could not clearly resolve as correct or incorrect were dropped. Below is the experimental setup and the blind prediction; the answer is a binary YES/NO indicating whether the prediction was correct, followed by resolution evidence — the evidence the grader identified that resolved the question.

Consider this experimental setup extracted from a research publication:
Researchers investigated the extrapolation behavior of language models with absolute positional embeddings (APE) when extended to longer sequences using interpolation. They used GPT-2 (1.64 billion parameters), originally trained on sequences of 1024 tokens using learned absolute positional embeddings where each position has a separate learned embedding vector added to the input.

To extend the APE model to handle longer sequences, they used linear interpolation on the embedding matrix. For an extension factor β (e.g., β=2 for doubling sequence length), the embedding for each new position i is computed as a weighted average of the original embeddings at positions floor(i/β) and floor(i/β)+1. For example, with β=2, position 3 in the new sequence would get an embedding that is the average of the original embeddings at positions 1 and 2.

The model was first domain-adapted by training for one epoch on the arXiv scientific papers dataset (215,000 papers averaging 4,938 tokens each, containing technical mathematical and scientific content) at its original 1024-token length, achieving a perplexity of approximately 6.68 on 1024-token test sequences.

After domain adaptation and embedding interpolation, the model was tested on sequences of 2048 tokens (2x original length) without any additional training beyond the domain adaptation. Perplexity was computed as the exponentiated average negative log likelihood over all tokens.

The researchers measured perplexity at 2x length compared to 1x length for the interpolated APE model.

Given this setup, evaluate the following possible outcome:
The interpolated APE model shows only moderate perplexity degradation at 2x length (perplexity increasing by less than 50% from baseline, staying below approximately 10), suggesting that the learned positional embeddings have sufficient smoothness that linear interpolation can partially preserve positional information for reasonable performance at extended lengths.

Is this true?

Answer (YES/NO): NO